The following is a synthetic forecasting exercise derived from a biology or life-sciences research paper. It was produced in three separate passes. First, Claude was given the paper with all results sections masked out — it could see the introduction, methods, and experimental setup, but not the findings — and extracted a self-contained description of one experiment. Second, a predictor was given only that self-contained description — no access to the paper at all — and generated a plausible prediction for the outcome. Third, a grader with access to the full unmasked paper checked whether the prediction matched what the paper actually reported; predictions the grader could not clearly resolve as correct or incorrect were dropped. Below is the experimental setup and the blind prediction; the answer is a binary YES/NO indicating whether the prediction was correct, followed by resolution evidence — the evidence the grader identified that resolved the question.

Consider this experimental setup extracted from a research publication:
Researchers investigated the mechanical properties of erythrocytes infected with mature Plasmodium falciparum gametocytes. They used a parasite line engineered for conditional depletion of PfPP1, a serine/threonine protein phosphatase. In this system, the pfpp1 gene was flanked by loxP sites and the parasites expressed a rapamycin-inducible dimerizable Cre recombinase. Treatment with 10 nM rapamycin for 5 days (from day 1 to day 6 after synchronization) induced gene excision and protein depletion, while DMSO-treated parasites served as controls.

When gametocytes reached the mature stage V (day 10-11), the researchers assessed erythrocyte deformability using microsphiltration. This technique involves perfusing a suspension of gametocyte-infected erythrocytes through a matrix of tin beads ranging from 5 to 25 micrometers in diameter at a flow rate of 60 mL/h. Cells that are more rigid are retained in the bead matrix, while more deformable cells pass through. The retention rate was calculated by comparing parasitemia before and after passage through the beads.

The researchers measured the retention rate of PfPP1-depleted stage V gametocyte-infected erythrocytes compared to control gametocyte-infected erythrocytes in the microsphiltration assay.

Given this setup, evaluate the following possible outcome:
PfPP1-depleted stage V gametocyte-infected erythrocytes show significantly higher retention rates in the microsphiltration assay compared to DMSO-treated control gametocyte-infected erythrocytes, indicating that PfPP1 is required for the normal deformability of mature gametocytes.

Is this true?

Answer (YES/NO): YES